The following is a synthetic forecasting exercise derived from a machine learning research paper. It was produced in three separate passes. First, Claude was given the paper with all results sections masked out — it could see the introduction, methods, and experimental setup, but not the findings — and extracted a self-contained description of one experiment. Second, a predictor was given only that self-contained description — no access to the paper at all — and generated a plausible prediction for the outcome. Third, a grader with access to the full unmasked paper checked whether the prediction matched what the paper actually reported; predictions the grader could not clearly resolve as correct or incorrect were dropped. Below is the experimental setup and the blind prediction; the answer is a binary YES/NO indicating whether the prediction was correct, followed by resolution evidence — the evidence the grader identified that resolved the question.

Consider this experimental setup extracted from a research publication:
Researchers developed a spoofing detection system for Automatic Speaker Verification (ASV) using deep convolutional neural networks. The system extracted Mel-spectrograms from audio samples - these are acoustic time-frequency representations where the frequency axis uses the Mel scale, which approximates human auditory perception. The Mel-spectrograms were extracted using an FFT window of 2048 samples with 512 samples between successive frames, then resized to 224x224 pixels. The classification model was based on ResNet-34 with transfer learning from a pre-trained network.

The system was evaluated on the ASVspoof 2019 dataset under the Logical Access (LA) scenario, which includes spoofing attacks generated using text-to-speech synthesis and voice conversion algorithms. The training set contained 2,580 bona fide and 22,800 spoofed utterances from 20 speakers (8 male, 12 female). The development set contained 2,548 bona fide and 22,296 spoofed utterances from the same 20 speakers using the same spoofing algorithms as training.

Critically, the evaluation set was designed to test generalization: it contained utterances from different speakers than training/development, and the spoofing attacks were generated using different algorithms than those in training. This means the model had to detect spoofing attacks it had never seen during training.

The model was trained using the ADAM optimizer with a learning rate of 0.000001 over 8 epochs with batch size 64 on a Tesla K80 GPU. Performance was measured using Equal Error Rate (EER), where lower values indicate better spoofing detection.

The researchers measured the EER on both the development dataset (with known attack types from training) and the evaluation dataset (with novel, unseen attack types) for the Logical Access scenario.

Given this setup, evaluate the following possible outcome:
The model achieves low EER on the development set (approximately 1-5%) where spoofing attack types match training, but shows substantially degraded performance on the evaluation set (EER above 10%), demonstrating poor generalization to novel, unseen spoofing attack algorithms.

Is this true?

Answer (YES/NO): NO